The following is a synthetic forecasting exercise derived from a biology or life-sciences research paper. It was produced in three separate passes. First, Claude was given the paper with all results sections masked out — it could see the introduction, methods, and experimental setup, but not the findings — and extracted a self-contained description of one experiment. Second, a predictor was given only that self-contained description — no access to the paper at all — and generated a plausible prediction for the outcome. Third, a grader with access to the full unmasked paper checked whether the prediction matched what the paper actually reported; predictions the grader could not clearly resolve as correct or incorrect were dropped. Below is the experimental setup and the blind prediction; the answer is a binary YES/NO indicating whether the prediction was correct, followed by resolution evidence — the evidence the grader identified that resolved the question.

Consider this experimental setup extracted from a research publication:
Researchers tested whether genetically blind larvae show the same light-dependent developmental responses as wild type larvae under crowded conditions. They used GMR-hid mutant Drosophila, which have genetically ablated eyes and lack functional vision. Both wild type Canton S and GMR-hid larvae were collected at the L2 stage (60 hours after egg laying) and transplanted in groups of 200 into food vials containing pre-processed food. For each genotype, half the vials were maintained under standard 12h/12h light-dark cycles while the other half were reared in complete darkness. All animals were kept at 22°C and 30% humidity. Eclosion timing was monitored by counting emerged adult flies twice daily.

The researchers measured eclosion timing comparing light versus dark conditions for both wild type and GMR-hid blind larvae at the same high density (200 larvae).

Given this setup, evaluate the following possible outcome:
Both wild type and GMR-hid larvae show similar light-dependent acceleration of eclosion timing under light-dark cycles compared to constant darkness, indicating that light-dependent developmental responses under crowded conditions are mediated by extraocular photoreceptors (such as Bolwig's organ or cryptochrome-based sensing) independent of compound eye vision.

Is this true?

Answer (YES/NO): NO